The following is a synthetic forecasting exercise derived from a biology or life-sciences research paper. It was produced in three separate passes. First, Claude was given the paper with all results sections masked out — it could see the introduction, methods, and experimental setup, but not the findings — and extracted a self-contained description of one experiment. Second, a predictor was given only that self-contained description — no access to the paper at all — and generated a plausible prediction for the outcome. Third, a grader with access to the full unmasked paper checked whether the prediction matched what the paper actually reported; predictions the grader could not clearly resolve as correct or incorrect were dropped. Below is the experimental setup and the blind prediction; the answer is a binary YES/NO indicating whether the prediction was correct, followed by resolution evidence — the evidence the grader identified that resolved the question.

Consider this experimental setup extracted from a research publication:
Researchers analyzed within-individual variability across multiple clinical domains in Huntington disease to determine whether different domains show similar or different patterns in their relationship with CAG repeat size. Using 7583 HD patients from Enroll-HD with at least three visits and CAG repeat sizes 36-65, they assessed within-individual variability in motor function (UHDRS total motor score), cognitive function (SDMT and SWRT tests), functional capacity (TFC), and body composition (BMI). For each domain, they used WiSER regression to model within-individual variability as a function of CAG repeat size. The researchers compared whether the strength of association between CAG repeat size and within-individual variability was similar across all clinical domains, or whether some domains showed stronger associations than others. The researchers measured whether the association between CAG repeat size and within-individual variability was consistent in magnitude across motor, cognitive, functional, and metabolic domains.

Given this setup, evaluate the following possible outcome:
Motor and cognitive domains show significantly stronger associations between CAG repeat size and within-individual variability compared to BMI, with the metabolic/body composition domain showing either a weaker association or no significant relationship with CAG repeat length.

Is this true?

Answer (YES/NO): NO